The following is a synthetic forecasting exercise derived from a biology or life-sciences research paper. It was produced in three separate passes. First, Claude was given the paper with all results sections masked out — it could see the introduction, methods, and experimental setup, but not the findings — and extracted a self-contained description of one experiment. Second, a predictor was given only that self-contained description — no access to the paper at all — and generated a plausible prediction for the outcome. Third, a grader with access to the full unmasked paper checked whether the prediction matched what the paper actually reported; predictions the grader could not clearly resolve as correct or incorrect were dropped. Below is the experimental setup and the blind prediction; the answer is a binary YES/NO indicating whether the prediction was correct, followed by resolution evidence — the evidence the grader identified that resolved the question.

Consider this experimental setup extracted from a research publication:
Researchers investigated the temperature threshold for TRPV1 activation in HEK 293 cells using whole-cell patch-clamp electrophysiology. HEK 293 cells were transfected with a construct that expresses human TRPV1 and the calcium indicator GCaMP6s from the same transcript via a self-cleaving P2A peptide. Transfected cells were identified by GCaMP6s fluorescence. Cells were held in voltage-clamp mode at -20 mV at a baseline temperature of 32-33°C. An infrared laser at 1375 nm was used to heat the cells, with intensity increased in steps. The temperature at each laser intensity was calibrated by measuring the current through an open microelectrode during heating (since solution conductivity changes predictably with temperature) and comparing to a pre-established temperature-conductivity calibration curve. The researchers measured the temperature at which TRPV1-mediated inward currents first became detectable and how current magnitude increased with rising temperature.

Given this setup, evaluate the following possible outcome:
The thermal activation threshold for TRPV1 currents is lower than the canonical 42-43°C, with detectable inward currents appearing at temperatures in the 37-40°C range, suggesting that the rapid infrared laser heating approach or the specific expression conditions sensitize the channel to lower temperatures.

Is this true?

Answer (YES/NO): YES